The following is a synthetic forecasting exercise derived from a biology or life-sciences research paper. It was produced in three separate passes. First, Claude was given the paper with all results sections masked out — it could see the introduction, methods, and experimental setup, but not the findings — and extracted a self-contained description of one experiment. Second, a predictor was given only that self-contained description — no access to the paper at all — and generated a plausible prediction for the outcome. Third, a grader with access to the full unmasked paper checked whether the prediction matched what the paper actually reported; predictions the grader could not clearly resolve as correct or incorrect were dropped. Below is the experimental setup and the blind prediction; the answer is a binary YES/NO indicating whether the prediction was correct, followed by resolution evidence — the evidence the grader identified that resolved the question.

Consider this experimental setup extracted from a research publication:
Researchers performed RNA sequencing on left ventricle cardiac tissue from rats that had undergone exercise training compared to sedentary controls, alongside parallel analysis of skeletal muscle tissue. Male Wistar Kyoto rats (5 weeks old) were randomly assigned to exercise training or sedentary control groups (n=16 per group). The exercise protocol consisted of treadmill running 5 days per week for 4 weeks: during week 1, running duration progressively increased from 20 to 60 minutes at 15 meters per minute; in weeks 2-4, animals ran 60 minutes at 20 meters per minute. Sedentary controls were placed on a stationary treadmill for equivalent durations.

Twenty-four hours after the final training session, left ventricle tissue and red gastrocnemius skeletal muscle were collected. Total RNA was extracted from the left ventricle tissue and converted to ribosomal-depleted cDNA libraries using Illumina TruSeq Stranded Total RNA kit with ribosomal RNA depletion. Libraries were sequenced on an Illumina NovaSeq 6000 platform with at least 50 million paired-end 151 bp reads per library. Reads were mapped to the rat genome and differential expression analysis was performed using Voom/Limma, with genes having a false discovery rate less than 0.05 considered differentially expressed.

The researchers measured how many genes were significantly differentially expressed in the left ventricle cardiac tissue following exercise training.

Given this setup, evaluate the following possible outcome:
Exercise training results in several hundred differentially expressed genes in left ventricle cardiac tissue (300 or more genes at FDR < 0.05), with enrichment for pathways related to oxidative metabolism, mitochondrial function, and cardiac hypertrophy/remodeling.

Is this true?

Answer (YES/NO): NO